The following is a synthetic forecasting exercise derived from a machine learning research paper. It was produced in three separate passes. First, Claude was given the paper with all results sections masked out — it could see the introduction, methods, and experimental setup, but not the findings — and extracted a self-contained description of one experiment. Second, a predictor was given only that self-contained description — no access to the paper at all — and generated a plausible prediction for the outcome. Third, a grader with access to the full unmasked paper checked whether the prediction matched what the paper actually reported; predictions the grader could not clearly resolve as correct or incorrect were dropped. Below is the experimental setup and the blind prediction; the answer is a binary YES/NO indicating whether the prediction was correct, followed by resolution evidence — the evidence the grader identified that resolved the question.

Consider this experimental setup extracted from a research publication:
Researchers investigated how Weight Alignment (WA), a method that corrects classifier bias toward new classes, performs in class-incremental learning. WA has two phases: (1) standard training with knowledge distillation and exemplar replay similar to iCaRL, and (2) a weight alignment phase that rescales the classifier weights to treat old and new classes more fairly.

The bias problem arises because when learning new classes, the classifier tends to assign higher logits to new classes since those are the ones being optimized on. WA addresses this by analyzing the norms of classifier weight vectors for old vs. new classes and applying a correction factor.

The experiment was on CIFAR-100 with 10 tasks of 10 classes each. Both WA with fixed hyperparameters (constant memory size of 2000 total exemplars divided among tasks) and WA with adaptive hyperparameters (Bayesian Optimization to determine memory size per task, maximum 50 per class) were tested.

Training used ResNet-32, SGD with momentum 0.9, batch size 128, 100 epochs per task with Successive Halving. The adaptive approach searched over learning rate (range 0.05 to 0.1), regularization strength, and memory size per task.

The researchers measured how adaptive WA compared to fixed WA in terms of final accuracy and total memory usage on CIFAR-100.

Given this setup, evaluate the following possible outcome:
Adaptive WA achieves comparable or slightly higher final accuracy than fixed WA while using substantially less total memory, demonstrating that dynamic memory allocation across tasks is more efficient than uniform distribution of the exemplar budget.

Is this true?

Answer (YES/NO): NO